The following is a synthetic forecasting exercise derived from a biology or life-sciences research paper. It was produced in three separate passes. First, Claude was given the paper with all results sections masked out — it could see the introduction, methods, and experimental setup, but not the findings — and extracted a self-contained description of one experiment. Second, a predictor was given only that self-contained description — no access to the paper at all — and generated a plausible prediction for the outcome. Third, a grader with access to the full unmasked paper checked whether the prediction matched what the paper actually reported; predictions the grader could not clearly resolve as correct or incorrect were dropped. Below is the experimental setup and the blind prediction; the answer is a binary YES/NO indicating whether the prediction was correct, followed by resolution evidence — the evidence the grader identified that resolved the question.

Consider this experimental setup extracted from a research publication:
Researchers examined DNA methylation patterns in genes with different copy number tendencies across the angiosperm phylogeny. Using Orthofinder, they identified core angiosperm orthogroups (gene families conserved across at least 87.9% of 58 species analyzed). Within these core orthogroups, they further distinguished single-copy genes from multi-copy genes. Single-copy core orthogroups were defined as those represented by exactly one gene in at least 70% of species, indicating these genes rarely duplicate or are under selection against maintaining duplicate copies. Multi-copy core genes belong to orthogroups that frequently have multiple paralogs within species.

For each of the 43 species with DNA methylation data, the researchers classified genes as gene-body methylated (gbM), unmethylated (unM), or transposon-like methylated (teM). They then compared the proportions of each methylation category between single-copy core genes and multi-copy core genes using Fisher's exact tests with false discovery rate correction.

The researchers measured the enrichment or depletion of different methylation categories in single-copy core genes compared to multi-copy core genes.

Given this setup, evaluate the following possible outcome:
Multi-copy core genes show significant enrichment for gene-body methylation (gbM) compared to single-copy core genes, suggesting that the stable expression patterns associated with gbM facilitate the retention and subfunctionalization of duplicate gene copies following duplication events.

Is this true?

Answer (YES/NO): NO